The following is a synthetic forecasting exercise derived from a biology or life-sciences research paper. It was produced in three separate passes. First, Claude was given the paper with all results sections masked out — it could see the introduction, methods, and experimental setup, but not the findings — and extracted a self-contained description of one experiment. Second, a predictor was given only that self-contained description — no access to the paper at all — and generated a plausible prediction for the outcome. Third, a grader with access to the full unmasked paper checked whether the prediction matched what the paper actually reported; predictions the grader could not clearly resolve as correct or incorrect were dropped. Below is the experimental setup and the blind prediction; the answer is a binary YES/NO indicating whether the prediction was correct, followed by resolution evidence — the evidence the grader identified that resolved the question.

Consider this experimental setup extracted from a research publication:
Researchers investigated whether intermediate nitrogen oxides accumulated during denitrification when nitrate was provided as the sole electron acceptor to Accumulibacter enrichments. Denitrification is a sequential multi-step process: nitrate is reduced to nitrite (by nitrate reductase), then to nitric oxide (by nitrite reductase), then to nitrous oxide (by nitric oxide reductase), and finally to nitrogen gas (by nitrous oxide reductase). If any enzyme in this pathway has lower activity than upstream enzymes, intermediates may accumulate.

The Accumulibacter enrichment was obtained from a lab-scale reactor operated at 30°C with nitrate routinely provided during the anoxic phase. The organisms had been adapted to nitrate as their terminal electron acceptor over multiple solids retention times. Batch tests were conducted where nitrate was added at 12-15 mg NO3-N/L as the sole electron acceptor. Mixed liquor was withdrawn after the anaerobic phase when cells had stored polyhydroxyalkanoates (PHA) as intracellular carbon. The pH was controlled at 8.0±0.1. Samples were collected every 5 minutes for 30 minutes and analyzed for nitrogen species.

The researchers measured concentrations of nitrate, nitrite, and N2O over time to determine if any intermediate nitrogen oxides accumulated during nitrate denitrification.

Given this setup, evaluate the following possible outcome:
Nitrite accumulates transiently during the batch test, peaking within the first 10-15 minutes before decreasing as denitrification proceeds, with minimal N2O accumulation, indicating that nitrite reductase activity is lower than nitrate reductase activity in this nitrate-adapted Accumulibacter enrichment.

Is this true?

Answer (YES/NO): NO